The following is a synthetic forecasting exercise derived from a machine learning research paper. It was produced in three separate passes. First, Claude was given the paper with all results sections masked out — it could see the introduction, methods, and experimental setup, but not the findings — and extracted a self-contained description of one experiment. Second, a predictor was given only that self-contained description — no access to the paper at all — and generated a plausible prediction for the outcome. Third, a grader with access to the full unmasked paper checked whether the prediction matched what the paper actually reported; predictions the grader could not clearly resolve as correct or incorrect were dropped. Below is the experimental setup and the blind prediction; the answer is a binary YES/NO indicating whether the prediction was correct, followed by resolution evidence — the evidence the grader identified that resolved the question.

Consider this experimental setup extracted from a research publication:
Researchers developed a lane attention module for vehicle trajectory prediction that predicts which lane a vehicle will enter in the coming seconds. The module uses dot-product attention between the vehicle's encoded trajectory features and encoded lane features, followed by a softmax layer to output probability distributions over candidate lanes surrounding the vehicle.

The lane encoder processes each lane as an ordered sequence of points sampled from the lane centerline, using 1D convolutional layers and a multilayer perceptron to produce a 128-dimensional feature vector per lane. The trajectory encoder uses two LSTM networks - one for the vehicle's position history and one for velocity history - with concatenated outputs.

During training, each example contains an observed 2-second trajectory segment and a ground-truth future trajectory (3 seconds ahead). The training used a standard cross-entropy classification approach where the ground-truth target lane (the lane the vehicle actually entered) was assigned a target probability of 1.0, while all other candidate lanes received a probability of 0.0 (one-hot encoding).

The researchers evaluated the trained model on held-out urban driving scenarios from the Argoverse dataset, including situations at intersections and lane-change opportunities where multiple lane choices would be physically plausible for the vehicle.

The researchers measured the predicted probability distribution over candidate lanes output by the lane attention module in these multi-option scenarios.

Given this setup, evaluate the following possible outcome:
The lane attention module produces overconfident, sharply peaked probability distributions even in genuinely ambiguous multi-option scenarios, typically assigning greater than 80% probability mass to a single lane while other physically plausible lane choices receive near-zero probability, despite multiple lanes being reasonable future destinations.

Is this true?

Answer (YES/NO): YES